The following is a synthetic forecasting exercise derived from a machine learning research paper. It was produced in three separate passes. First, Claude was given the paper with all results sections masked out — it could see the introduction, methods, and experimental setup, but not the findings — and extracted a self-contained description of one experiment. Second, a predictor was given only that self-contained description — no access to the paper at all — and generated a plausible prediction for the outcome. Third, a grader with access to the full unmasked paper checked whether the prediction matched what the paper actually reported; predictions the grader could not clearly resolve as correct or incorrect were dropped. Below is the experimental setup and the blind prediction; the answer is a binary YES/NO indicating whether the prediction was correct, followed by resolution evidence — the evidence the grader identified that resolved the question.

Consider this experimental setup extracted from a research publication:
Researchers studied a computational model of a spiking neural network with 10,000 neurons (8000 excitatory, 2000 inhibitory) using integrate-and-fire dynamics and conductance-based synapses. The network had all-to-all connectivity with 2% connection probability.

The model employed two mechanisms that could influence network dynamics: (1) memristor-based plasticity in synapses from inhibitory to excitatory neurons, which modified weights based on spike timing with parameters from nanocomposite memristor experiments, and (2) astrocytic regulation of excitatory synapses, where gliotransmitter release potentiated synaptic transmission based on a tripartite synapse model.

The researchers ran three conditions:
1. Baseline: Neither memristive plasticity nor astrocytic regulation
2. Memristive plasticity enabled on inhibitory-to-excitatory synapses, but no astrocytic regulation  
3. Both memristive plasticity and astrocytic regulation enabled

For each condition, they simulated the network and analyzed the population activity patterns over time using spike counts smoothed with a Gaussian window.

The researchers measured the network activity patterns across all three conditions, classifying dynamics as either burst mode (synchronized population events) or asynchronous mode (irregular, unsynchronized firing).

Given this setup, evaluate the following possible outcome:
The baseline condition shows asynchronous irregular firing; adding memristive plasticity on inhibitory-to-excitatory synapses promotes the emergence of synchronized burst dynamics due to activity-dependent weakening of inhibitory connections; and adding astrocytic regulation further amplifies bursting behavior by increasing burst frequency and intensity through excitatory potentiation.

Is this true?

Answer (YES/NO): NO